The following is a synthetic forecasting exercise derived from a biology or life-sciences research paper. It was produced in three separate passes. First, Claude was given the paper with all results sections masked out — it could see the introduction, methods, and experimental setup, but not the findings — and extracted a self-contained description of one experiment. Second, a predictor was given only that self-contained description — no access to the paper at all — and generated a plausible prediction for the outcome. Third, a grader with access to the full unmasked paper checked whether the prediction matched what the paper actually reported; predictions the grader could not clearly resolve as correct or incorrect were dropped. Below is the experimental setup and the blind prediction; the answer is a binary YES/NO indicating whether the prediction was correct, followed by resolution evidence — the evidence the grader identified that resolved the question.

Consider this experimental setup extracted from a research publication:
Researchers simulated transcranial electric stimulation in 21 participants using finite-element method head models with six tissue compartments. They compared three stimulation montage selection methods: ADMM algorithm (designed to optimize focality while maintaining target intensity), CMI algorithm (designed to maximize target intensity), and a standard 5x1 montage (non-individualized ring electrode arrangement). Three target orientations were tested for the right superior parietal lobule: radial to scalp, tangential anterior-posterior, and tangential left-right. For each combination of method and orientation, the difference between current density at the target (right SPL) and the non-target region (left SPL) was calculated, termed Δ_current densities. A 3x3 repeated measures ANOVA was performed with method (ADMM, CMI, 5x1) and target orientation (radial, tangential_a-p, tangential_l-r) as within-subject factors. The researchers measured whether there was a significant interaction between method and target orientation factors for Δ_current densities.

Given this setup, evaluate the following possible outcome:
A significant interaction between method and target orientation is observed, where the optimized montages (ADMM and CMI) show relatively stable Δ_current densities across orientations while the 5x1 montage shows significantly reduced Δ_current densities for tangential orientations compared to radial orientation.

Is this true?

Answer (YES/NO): NO